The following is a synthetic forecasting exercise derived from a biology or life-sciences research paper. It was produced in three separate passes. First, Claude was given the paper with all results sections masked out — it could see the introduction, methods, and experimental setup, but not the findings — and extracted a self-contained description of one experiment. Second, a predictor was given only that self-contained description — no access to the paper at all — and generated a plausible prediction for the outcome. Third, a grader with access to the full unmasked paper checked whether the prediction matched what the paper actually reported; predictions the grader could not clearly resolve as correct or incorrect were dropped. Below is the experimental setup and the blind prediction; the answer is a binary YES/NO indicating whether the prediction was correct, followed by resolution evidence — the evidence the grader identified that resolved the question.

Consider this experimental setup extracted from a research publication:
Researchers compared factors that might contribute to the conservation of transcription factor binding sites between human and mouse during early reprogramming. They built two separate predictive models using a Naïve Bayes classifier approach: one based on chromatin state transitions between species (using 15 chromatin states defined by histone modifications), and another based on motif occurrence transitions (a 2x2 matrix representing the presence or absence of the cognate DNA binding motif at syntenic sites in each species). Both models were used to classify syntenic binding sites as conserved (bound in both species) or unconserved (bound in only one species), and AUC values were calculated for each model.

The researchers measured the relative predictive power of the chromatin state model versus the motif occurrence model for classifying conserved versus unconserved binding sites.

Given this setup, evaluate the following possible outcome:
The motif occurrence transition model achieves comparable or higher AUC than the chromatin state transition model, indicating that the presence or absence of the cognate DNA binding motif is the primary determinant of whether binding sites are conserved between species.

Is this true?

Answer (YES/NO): NO